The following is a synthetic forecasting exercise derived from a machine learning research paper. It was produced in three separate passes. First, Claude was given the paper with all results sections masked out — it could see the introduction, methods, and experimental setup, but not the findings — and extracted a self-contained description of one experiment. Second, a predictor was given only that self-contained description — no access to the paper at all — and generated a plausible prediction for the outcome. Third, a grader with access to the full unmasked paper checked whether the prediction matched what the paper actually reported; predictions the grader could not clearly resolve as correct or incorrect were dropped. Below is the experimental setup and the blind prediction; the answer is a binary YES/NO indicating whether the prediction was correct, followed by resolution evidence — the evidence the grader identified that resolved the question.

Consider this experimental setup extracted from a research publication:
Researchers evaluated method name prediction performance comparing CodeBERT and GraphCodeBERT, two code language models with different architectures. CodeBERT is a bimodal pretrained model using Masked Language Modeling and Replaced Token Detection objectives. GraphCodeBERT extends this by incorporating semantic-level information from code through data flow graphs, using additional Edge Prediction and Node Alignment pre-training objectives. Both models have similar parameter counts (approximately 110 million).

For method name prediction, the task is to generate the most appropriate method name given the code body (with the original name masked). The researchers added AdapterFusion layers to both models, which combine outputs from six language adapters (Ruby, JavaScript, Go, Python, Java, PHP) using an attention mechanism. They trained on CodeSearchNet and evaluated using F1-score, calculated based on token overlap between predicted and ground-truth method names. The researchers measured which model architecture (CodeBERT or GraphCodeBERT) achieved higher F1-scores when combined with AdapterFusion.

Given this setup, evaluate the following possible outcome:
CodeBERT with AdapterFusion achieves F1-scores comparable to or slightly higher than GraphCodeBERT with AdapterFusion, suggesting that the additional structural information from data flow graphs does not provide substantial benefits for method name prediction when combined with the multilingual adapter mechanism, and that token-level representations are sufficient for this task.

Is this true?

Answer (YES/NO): NO